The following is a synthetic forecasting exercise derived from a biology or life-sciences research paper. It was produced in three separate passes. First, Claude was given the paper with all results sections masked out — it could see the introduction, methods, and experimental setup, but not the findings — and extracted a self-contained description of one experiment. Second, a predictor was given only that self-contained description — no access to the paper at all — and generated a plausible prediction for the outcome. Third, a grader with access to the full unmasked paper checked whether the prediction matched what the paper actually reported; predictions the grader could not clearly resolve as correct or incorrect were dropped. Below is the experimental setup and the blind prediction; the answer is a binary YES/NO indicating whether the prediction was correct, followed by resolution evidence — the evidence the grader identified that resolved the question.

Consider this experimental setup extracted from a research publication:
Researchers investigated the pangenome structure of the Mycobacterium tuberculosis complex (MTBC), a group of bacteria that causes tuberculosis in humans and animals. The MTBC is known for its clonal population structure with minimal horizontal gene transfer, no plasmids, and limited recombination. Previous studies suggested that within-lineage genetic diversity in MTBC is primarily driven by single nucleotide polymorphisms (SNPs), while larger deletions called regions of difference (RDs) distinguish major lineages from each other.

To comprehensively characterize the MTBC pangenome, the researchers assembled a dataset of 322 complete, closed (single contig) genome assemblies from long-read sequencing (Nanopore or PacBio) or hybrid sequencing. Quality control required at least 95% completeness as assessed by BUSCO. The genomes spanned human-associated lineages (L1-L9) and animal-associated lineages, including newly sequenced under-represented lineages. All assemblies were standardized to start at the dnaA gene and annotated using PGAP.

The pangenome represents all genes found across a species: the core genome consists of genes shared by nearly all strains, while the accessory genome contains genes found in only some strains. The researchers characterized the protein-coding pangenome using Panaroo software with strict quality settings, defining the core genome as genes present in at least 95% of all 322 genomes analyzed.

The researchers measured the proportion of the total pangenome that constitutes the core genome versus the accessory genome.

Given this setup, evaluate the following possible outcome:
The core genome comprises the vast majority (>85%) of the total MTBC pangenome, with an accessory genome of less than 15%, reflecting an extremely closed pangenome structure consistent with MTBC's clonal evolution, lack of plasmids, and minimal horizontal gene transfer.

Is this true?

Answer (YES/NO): YES